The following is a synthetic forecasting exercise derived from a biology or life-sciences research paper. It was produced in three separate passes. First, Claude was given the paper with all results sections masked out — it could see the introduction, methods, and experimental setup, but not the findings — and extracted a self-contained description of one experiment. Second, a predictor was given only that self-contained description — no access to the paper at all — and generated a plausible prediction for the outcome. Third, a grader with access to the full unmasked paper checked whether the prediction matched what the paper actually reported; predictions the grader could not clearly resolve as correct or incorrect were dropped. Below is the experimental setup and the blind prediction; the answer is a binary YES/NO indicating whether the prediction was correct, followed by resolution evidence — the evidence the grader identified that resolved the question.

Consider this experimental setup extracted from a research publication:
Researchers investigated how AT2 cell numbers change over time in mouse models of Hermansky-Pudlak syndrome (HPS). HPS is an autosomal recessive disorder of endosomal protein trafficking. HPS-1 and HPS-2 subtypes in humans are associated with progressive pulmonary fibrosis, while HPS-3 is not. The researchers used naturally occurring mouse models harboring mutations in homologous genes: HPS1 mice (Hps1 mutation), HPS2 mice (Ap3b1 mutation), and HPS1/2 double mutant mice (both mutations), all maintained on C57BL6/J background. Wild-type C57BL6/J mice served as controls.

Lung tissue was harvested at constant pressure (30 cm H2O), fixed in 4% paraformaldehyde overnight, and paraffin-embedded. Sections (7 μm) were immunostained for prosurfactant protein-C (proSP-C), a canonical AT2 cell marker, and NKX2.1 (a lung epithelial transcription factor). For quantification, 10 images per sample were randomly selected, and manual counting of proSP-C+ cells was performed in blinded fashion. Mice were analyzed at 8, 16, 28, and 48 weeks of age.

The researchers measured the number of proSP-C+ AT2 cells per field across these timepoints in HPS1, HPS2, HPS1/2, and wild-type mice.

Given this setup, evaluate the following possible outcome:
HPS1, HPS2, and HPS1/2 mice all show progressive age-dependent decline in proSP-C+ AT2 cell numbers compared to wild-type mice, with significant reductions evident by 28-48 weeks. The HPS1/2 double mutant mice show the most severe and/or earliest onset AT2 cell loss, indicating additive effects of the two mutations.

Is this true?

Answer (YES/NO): NO